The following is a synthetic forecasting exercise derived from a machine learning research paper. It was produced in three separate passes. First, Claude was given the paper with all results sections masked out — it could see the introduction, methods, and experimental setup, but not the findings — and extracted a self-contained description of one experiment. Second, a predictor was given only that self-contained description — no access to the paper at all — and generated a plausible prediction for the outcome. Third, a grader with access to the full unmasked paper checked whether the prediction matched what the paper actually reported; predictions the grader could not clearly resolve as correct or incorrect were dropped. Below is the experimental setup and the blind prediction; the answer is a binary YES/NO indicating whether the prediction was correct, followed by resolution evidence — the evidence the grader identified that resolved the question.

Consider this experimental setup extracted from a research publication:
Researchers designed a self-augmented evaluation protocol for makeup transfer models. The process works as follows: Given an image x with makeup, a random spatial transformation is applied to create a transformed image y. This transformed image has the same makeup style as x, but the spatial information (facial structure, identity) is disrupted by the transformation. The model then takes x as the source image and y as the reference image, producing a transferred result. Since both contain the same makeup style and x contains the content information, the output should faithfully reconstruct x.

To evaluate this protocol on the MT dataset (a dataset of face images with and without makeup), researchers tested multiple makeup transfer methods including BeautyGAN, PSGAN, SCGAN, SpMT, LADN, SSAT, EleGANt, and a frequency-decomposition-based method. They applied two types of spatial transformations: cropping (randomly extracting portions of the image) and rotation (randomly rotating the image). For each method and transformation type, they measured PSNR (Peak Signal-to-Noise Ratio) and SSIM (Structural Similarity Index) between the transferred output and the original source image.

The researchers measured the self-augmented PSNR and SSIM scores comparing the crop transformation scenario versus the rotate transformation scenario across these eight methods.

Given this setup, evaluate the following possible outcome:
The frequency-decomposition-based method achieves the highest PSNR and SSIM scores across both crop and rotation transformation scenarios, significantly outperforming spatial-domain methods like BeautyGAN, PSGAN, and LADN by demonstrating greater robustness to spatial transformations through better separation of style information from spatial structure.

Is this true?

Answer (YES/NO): YES